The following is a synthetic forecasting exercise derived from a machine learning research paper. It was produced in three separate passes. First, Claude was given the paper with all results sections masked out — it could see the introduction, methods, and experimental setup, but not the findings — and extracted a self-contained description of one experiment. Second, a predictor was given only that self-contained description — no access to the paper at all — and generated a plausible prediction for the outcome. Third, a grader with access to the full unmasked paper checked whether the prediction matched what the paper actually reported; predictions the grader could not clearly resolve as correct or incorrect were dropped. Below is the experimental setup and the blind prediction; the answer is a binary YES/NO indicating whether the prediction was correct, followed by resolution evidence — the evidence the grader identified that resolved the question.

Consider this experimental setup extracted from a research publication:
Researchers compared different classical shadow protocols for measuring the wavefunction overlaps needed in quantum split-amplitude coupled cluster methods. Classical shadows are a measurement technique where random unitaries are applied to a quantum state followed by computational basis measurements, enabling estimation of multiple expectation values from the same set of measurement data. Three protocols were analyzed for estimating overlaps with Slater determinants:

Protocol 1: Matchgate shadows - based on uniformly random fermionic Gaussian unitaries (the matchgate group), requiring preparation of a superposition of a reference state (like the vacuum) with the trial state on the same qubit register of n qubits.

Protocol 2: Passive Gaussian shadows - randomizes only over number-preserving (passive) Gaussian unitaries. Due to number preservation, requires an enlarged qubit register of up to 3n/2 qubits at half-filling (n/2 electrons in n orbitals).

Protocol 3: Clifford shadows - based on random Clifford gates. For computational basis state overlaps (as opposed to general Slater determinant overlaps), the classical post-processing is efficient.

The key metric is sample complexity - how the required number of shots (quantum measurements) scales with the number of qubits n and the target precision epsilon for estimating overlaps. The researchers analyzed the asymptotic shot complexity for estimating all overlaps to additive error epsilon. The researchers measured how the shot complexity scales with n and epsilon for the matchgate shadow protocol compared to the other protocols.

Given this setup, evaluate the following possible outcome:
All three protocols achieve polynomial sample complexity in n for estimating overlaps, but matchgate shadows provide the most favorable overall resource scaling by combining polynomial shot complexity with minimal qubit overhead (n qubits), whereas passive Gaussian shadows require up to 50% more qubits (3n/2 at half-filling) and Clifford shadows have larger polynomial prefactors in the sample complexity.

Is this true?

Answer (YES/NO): NO